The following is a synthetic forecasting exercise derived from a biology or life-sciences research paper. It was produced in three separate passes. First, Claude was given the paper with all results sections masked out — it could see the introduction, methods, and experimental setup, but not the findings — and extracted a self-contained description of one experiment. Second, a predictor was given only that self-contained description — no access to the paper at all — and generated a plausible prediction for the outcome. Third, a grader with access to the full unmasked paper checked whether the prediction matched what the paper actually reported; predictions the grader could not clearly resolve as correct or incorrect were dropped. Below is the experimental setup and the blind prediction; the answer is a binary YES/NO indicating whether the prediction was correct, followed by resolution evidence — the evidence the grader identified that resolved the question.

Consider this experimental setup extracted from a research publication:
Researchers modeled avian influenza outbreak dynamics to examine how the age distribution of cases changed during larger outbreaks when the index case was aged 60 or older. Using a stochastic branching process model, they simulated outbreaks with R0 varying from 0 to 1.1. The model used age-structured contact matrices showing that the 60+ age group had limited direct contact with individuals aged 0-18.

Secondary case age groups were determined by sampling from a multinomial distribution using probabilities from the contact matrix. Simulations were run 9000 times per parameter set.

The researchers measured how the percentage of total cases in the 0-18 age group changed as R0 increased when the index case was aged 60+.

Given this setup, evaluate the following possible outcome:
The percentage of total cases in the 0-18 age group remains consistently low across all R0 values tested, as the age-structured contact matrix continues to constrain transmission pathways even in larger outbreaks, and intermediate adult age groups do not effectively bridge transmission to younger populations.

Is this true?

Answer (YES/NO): NO